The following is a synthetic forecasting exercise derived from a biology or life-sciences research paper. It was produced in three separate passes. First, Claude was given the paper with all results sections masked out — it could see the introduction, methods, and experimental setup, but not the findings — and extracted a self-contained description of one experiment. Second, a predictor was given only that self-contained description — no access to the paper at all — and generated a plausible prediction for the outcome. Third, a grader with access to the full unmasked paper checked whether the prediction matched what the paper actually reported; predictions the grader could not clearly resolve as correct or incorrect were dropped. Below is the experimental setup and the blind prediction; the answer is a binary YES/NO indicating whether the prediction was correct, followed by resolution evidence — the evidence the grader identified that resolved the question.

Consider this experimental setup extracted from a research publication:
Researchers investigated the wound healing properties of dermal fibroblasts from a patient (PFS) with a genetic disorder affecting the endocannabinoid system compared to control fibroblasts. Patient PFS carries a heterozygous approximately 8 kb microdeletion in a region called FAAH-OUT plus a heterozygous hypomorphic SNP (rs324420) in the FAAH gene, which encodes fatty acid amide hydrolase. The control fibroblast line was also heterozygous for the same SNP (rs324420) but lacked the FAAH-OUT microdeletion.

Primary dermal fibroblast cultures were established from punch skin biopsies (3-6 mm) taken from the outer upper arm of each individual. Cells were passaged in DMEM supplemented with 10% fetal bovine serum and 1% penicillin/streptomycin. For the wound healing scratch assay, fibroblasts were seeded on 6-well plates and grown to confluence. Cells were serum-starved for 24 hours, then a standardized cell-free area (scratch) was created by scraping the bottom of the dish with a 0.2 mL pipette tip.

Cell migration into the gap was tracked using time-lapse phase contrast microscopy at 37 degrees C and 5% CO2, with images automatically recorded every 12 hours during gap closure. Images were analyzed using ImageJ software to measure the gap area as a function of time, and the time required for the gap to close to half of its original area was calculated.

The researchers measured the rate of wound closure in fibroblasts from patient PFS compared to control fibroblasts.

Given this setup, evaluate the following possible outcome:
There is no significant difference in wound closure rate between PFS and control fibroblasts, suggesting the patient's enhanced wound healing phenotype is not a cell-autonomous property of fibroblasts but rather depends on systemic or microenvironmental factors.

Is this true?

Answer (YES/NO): NO